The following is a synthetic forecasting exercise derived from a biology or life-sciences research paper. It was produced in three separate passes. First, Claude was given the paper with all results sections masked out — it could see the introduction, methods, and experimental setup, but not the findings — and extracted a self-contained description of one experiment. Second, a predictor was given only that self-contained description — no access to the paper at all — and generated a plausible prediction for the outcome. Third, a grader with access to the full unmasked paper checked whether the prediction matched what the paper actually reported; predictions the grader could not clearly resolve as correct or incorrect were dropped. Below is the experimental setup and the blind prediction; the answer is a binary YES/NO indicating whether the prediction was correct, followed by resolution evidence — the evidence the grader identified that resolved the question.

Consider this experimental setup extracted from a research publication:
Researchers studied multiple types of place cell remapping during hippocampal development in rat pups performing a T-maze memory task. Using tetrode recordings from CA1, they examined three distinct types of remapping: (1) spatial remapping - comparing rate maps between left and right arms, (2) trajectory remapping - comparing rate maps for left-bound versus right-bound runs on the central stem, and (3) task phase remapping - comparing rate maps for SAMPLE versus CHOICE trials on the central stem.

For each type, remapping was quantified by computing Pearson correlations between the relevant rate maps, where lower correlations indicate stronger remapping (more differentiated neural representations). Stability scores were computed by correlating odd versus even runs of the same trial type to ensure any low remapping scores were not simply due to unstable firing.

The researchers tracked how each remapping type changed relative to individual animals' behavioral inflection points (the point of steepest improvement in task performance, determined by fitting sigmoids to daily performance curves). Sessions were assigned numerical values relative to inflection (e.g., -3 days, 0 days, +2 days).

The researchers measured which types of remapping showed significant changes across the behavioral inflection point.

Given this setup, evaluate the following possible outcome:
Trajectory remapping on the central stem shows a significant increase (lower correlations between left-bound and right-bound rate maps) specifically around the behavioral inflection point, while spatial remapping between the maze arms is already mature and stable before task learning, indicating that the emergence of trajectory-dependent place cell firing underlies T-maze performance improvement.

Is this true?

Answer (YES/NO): NO